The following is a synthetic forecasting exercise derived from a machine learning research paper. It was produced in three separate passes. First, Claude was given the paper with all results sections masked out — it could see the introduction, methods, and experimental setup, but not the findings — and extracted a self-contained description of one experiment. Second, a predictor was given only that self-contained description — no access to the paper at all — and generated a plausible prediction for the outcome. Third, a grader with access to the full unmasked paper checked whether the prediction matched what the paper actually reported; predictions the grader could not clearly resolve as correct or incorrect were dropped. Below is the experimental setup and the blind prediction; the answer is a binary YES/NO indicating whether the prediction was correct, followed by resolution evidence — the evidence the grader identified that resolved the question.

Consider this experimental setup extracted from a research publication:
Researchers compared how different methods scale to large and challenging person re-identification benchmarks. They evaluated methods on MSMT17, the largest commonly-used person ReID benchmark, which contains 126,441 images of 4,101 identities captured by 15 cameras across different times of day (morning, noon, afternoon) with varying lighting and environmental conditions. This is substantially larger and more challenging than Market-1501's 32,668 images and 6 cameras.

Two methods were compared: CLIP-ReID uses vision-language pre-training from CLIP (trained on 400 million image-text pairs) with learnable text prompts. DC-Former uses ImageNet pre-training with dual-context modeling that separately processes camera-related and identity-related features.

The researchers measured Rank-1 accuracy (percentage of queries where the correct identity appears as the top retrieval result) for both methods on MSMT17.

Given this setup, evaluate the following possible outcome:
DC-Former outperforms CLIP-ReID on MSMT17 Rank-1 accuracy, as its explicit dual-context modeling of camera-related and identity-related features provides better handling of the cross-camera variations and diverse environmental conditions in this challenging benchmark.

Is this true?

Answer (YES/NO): NO